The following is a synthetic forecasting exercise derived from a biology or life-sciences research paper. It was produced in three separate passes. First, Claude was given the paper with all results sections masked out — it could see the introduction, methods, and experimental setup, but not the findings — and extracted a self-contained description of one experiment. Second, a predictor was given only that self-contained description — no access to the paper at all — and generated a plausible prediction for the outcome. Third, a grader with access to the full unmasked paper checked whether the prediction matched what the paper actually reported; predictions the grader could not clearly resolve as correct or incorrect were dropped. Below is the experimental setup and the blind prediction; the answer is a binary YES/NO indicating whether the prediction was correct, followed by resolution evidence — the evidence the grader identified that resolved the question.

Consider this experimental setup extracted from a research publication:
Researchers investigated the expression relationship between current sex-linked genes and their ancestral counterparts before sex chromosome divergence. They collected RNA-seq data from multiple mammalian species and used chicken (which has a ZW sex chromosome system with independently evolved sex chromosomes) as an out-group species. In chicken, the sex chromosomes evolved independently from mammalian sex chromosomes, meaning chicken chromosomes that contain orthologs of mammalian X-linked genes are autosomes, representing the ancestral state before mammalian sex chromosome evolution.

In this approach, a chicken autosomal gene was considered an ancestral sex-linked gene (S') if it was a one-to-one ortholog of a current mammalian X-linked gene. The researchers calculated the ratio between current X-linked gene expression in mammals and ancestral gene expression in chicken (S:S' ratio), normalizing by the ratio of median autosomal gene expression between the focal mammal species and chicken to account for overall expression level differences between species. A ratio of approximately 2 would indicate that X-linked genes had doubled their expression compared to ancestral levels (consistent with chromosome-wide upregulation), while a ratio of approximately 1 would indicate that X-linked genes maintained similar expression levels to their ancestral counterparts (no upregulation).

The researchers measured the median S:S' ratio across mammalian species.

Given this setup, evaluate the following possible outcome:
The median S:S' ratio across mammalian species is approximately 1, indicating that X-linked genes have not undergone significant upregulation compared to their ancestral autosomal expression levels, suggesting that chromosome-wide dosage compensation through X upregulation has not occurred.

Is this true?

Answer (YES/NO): NO